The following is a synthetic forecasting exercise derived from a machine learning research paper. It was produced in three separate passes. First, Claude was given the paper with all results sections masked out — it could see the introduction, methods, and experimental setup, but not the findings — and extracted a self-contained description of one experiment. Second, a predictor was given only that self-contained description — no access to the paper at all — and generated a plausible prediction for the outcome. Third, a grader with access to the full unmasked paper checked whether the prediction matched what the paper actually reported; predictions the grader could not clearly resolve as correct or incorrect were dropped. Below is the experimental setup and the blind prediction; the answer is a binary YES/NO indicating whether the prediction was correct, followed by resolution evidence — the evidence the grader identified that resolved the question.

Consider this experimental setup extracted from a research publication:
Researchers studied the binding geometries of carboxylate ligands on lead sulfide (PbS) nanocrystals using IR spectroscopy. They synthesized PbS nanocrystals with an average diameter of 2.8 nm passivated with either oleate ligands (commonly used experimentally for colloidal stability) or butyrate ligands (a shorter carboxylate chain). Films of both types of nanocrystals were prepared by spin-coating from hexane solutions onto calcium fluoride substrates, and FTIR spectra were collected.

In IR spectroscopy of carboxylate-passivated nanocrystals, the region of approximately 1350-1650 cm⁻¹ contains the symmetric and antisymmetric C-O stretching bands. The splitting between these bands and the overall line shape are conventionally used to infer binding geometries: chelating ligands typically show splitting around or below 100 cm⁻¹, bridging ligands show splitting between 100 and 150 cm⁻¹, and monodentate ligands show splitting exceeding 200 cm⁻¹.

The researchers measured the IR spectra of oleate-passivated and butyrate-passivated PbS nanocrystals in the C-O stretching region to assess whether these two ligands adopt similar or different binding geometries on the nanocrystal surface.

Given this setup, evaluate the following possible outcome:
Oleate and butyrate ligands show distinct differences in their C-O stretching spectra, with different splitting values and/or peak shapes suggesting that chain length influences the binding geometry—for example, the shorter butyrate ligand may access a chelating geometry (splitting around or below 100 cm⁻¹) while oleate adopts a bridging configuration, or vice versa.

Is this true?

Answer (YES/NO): NO